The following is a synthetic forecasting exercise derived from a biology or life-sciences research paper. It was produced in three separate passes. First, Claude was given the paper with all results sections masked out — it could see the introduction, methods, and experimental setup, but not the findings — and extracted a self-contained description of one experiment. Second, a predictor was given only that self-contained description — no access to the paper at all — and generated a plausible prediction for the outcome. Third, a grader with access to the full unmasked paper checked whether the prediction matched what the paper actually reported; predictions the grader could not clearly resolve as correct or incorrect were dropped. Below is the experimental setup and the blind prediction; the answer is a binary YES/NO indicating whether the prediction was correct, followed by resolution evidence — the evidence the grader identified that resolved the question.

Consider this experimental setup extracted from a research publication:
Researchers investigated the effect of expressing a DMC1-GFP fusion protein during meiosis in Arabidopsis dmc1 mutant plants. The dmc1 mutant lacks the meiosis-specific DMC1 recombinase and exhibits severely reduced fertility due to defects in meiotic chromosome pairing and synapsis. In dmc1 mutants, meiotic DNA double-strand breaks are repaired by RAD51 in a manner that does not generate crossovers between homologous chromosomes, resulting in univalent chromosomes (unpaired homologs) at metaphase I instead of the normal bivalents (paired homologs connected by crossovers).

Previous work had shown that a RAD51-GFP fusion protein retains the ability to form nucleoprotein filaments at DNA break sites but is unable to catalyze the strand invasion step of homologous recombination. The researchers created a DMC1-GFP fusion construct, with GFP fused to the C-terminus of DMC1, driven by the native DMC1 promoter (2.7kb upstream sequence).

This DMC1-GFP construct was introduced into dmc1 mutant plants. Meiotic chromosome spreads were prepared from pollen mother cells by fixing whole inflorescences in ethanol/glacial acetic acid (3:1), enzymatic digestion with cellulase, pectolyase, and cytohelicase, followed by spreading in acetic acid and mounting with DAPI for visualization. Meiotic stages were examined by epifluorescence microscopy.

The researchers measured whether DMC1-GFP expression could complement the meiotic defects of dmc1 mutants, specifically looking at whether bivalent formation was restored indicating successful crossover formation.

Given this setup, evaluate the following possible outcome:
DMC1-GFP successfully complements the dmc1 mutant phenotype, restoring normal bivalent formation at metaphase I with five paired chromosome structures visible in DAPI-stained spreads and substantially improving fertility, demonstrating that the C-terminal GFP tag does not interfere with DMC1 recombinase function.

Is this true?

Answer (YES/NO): NO